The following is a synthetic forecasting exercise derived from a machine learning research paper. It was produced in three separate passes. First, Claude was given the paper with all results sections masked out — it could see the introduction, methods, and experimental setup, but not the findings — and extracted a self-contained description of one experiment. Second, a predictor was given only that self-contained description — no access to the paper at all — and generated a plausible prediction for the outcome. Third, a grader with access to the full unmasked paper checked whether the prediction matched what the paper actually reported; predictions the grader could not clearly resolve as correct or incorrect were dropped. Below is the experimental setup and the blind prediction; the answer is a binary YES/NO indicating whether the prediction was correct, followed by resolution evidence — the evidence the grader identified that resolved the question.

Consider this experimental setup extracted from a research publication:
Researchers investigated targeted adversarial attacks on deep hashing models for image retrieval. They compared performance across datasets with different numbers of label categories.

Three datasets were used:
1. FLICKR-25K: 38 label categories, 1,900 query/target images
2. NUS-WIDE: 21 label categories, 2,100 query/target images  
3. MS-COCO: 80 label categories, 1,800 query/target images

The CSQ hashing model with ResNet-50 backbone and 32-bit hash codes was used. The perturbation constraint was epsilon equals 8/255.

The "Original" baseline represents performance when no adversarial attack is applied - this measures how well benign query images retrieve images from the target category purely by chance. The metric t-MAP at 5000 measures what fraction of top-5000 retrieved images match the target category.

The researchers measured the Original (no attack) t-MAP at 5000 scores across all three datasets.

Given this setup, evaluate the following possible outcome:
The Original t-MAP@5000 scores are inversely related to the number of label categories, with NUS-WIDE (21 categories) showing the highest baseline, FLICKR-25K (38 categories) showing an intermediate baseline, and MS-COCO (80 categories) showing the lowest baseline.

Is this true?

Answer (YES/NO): NO